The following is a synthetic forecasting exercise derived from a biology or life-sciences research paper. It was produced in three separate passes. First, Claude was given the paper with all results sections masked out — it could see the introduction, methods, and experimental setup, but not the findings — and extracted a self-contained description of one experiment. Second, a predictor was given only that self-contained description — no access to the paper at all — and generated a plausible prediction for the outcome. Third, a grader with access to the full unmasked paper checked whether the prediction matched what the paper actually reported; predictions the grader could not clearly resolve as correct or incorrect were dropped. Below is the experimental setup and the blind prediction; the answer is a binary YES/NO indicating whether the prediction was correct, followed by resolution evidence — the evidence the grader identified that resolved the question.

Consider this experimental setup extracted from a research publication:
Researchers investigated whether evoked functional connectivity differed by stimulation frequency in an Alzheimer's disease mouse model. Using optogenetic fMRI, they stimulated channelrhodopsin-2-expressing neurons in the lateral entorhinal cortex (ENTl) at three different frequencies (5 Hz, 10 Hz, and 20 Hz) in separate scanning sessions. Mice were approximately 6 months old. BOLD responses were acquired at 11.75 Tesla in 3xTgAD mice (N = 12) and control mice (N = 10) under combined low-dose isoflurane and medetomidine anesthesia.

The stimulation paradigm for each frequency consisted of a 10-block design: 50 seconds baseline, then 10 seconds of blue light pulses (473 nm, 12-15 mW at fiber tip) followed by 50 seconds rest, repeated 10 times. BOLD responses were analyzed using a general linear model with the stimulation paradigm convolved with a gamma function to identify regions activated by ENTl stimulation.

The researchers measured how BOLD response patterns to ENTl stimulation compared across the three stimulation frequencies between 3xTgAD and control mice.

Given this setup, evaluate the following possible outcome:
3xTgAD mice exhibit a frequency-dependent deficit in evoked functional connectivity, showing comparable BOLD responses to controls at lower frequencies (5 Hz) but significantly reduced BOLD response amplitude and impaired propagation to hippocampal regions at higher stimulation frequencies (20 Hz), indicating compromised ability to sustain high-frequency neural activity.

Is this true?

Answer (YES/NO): NO